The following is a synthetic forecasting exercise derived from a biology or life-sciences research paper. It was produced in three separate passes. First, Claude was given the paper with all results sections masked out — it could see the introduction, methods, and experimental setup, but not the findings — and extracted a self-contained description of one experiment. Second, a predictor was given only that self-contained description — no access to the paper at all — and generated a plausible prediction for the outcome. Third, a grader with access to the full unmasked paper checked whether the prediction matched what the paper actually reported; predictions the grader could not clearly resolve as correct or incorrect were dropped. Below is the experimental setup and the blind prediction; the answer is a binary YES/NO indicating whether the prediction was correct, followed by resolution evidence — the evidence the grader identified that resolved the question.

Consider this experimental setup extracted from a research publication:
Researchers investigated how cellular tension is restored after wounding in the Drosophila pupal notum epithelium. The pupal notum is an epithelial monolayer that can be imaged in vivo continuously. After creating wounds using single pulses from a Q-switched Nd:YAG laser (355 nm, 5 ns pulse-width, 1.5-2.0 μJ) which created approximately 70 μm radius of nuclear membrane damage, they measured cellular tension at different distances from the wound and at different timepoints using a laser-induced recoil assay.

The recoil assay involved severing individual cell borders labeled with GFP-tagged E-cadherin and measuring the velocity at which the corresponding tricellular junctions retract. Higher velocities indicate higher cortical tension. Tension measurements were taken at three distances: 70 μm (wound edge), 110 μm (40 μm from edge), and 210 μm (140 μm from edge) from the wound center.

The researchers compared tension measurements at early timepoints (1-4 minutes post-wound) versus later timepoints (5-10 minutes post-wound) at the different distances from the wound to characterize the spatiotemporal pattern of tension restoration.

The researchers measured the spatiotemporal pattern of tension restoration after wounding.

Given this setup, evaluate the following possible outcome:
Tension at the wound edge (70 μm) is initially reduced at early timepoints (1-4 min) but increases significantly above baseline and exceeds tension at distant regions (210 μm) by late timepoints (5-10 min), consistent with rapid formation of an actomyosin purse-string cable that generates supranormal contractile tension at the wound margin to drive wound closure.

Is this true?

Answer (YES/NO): NO